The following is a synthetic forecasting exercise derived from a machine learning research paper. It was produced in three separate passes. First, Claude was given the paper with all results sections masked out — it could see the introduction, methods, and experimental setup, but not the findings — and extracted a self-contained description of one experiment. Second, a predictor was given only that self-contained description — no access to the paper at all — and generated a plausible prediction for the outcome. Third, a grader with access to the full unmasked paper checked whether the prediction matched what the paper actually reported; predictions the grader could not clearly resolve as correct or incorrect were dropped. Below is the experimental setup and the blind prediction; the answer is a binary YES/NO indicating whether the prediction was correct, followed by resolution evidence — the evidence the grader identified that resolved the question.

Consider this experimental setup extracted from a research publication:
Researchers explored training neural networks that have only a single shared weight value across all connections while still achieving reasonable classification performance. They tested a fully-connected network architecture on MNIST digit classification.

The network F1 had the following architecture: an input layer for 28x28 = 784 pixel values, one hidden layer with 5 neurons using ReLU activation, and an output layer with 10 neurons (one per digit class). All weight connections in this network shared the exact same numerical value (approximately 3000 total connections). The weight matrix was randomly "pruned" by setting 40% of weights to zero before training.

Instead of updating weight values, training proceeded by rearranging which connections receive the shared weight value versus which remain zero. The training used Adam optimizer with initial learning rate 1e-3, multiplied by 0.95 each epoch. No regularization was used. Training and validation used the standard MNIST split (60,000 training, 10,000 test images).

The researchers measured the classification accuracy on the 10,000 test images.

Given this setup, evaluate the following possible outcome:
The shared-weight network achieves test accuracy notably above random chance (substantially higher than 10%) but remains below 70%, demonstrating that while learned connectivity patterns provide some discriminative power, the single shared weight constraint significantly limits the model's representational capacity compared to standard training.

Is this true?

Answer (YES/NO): NO